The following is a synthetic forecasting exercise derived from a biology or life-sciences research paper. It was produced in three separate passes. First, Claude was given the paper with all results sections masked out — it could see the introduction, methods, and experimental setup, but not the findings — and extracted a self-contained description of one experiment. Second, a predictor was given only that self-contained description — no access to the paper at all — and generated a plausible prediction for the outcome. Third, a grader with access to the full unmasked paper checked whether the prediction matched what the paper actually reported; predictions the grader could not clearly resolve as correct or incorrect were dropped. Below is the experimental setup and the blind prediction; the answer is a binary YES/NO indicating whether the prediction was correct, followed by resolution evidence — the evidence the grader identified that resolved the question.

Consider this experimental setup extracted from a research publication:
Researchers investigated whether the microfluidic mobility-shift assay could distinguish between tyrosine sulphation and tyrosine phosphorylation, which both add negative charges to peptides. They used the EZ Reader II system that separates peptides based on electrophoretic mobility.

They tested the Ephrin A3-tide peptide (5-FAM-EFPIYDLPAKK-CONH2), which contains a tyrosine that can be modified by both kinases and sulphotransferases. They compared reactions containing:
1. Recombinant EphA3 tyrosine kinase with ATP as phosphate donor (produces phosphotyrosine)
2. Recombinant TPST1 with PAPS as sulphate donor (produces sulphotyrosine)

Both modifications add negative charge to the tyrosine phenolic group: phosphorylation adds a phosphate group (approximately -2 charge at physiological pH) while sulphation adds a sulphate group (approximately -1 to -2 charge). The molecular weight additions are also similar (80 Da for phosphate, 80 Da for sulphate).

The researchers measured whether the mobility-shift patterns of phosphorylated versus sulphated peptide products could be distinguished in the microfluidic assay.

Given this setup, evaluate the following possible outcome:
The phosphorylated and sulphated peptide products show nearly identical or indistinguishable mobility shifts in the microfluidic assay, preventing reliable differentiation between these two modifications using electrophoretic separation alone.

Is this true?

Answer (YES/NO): YES